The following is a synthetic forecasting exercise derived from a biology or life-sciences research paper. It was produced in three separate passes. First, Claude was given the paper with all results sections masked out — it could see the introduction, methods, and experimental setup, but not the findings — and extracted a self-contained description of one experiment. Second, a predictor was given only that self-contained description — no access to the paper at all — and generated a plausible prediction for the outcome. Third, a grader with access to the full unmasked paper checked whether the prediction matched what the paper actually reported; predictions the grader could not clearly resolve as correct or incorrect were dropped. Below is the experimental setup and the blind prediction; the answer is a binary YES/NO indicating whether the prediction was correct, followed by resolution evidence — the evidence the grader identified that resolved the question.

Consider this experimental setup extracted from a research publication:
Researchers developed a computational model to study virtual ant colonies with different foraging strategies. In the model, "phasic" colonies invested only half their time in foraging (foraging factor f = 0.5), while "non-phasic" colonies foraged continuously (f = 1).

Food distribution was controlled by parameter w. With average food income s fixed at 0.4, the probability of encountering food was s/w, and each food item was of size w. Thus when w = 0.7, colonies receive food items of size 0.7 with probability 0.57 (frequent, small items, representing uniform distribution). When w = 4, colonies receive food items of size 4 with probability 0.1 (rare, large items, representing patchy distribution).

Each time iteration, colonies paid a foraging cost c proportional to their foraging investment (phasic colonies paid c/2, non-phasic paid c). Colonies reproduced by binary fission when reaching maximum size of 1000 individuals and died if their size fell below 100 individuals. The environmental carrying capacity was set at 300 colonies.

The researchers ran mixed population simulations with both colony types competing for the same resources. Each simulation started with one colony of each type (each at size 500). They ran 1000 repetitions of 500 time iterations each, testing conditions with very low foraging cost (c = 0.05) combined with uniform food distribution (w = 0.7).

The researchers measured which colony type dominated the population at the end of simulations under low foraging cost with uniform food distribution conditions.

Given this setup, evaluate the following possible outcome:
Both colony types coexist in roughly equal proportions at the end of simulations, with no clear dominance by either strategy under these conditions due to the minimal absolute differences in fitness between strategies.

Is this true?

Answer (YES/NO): NO